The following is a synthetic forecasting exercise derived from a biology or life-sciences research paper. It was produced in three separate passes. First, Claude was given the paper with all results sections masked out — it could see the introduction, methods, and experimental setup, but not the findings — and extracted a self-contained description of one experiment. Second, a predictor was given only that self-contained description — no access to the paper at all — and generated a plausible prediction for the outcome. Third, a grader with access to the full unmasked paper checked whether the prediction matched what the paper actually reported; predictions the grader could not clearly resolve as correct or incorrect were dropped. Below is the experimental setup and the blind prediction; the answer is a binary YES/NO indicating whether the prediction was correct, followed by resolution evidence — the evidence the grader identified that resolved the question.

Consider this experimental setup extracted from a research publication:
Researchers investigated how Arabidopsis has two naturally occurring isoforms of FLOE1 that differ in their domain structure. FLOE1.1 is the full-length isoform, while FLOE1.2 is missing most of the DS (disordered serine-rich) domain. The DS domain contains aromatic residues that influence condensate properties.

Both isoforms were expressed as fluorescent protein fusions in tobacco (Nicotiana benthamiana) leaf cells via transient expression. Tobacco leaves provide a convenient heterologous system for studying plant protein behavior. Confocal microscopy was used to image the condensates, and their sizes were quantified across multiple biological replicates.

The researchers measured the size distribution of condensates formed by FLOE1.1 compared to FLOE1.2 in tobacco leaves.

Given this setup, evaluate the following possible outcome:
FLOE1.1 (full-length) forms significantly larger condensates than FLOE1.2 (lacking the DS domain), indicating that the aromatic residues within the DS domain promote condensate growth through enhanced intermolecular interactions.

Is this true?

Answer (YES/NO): NO